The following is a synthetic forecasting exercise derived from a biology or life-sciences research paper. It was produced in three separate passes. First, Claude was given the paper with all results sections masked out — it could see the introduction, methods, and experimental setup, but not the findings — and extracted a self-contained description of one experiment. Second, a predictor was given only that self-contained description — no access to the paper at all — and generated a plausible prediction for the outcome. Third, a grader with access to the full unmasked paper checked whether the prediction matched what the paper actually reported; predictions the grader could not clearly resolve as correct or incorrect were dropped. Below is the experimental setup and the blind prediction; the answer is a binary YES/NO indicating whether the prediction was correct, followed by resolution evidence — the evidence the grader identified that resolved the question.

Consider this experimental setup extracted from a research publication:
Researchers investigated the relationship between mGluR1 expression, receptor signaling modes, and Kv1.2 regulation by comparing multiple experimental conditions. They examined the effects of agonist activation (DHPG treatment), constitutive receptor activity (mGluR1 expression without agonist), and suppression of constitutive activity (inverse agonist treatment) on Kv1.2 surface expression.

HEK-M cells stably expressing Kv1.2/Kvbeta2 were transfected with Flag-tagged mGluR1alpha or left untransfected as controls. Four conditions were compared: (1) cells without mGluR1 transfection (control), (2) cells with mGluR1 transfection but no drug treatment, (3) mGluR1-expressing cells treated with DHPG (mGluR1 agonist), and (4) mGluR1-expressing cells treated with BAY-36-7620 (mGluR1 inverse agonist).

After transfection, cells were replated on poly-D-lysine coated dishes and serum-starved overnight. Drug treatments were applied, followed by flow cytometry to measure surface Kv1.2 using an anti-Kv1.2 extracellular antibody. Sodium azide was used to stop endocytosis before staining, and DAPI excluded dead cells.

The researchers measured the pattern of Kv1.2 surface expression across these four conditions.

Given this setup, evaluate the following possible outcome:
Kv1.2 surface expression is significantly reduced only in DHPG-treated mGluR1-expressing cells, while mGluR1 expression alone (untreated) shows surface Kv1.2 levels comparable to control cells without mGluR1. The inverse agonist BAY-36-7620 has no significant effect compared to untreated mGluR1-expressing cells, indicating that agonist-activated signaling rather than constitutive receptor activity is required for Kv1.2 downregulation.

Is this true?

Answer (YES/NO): NO